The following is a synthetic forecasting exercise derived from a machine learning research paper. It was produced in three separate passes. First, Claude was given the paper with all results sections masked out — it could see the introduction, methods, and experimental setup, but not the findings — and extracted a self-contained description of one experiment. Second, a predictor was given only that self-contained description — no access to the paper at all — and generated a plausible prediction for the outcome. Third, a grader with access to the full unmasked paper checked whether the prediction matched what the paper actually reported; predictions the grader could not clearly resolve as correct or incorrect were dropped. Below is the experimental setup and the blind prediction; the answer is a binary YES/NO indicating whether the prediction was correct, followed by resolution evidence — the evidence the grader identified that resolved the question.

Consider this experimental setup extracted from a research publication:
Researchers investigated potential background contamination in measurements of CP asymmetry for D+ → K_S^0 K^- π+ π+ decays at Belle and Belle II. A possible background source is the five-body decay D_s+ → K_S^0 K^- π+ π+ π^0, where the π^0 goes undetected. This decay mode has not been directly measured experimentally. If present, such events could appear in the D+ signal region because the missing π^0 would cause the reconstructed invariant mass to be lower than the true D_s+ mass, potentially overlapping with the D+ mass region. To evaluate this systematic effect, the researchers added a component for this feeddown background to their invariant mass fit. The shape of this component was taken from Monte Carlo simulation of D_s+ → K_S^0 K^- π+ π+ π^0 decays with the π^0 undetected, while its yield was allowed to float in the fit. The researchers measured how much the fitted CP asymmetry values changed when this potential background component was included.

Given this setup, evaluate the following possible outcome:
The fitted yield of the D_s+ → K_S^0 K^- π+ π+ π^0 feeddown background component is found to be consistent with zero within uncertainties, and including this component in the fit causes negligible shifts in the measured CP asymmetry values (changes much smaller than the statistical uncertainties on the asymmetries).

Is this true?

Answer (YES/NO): NO